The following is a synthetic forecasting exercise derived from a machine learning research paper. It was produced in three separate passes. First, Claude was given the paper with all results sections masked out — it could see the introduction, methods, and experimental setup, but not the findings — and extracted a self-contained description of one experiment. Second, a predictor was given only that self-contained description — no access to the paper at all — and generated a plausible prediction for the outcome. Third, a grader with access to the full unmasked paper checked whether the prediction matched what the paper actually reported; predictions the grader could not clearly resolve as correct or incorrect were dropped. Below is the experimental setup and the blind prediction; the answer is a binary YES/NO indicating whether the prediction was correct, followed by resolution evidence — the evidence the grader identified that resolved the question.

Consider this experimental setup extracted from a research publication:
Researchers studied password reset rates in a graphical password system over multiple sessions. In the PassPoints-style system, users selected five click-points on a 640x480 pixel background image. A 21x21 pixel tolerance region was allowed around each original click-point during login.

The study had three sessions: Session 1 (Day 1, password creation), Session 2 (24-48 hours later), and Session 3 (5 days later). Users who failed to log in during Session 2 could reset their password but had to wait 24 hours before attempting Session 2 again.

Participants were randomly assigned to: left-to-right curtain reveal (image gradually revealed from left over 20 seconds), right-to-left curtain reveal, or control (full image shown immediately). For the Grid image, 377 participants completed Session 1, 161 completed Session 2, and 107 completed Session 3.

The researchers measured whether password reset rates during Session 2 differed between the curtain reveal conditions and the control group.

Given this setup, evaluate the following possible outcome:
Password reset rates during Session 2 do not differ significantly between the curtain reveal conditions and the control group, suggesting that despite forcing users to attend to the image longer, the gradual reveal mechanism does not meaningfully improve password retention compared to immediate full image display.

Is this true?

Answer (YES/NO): YES